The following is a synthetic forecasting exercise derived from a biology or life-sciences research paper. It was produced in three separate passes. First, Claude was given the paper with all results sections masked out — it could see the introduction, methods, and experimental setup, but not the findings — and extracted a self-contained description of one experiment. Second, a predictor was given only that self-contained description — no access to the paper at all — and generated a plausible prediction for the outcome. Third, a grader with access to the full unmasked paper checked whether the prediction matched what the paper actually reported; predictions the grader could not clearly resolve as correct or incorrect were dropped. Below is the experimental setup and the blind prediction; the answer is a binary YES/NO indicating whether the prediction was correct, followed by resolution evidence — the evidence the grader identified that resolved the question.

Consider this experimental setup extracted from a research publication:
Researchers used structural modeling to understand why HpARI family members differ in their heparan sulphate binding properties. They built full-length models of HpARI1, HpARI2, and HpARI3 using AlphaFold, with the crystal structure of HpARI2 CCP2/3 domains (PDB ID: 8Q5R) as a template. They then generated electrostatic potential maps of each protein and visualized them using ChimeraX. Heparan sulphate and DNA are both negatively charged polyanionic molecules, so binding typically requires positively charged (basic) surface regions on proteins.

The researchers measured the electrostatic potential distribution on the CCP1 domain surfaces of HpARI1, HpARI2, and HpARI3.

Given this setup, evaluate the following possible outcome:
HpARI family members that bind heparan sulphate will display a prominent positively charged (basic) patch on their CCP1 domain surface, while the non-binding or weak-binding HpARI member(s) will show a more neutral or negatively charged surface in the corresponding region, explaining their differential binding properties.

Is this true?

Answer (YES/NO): YES